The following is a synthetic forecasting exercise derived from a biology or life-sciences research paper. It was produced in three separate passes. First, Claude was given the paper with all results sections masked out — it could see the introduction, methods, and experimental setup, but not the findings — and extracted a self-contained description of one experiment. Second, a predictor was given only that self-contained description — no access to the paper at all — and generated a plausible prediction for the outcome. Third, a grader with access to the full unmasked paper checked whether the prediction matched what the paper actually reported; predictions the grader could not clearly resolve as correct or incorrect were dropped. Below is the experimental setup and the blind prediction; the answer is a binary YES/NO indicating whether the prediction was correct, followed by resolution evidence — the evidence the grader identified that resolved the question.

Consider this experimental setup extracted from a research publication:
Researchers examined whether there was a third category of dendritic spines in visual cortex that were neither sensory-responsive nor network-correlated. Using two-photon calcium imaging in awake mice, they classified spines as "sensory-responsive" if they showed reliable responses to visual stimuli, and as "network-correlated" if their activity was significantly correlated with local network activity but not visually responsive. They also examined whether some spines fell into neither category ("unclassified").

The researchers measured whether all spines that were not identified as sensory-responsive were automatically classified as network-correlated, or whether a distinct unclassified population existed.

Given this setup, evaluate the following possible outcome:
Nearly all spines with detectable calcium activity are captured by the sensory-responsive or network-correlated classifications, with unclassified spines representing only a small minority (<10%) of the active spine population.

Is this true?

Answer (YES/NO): NO